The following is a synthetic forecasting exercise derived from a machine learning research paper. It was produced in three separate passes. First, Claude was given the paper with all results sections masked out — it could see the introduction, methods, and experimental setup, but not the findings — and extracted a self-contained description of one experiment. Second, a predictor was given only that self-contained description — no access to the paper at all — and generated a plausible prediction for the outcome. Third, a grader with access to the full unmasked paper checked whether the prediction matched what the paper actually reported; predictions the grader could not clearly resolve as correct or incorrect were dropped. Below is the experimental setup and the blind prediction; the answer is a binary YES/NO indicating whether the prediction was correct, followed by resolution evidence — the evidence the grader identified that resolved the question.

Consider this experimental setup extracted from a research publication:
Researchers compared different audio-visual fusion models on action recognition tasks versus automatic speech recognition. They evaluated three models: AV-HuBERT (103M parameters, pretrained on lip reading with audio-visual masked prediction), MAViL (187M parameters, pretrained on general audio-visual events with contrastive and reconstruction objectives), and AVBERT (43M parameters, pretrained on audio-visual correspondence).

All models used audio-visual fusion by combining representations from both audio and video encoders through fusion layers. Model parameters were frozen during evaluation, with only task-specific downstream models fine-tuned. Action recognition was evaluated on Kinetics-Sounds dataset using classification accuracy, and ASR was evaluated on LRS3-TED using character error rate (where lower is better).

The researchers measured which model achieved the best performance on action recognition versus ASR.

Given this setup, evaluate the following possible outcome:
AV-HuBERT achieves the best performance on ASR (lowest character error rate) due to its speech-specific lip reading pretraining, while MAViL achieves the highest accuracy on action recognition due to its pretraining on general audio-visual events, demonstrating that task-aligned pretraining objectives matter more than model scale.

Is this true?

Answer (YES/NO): YES